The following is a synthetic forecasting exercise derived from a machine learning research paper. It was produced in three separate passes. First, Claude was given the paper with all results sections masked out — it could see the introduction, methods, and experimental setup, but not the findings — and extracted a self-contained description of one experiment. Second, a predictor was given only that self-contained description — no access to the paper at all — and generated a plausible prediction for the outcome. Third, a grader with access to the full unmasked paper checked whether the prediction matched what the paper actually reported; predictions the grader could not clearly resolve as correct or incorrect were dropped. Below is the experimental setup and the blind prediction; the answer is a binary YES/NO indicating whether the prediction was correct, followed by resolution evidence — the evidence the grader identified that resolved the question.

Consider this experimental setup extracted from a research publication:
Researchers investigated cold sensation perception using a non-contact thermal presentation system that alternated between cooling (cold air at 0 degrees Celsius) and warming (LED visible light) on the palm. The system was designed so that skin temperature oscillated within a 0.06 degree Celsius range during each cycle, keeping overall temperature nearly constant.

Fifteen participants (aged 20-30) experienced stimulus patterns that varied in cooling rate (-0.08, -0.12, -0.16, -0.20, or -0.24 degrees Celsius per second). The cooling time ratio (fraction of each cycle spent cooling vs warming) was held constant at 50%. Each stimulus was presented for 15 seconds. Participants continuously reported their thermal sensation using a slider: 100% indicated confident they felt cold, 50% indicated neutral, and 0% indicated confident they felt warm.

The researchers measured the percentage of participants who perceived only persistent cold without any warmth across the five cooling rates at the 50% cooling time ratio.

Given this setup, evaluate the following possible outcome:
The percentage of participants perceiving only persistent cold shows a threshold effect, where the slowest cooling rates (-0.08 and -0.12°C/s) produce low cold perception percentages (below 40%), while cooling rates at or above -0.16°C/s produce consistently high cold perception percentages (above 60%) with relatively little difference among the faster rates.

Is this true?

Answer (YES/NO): NO